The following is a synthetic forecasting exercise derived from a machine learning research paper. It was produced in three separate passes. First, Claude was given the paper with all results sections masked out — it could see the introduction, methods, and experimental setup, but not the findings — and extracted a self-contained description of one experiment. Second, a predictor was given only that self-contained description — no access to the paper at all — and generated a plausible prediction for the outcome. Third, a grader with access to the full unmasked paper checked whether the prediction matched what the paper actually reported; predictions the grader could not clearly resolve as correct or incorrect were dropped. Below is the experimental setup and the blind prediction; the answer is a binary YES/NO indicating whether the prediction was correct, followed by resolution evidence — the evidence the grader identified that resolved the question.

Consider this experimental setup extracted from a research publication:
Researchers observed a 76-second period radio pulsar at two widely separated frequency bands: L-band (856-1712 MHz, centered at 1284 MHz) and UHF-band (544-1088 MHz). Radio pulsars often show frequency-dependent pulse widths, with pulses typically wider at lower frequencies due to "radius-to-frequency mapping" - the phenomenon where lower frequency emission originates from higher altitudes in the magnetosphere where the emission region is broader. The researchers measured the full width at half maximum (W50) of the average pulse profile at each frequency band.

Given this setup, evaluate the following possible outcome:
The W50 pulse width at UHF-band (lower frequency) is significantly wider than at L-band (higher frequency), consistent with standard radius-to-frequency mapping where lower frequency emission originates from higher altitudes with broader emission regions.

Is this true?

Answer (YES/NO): NO